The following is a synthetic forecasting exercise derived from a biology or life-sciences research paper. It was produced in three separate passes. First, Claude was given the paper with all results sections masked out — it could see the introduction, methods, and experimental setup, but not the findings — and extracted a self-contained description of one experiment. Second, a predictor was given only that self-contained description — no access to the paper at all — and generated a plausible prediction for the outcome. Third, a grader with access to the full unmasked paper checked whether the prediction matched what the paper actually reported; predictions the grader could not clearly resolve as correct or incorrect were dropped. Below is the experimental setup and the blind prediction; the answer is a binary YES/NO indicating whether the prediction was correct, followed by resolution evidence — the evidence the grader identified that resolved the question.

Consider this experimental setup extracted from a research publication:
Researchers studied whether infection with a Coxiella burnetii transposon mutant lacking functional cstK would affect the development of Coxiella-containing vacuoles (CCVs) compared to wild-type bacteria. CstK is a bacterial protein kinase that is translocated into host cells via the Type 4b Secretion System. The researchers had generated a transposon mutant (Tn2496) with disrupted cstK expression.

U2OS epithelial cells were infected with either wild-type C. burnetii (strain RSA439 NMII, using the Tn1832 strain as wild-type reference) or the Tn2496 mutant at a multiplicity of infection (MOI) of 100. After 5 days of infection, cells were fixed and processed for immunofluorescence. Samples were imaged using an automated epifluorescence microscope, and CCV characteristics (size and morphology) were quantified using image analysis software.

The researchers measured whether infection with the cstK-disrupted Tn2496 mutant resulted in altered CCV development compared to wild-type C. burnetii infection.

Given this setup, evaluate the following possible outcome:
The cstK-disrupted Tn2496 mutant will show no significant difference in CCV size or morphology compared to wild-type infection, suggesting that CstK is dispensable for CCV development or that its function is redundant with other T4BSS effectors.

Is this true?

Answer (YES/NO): NO